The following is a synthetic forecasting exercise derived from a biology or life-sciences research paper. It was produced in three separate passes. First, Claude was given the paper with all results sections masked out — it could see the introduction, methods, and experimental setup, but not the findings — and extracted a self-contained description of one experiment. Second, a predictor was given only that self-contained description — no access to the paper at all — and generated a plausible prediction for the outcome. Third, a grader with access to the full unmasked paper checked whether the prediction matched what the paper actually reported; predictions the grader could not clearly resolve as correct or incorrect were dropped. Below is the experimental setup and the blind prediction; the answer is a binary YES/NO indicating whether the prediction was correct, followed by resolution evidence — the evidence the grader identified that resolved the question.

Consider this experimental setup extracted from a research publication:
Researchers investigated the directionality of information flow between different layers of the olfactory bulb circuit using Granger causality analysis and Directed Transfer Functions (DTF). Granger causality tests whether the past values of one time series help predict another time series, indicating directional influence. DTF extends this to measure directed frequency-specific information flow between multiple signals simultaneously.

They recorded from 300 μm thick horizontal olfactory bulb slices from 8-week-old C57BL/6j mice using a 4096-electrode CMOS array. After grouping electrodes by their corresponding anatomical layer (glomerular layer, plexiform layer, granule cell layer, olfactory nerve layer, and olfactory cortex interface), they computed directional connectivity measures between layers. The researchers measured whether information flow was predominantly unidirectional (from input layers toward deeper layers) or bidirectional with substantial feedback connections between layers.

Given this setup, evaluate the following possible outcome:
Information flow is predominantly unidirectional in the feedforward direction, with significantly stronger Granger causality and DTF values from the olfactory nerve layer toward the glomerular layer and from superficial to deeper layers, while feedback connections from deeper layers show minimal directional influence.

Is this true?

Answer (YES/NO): NO